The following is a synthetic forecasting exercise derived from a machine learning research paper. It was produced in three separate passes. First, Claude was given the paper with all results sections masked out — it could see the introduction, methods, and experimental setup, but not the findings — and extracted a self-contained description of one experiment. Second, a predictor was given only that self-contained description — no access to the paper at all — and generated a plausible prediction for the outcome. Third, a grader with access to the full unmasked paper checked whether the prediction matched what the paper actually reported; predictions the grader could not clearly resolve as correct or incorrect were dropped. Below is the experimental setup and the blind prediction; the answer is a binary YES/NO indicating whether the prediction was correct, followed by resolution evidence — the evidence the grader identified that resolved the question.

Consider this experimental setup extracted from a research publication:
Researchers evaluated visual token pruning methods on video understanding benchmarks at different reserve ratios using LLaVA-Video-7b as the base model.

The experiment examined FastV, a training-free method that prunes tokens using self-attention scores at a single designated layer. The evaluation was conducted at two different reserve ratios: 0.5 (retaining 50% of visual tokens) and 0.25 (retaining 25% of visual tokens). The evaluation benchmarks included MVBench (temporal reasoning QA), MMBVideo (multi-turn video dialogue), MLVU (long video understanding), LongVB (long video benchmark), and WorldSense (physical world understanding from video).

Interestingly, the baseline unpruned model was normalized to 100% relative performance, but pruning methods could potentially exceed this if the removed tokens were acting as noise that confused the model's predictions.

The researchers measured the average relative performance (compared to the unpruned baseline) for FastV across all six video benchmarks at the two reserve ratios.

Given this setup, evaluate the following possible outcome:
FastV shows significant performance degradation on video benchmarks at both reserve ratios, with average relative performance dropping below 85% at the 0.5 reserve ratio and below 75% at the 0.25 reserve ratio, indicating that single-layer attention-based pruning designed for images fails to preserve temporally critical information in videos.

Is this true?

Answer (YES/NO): NO